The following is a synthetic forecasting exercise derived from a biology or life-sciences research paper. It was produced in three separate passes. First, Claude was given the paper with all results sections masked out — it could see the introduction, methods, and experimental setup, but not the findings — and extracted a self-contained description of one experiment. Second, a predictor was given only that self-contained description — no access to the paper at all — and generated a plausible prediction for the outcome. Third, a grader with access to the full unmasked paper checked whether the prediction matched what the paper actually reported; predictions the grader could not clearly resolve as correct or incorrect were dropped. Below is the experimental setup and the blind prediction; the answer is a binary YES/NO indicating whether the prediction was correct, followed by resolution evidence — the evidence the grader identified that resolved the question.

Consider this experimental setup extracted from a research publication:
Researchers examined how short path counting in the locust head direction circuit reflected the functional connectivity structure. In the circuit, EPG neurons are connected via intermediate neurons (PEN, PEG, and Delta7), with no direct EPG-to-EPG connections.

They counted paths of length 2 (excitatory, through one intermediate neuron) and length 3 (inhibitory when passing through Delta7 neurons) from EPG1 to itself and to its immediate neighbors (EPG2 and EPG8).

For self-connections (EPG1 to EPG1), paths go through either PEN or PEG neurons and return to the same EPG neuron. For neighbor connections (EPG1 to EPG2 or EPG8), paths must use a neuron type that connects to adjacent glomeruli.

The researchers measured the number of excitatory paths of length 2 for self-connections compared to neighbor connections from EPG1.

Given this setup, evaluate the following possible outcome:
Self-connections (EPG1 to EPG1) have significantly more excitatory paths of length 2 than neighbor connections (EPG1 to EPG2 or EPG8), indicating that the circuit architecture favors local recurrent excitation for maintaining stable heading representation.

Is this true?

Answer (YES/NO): YES